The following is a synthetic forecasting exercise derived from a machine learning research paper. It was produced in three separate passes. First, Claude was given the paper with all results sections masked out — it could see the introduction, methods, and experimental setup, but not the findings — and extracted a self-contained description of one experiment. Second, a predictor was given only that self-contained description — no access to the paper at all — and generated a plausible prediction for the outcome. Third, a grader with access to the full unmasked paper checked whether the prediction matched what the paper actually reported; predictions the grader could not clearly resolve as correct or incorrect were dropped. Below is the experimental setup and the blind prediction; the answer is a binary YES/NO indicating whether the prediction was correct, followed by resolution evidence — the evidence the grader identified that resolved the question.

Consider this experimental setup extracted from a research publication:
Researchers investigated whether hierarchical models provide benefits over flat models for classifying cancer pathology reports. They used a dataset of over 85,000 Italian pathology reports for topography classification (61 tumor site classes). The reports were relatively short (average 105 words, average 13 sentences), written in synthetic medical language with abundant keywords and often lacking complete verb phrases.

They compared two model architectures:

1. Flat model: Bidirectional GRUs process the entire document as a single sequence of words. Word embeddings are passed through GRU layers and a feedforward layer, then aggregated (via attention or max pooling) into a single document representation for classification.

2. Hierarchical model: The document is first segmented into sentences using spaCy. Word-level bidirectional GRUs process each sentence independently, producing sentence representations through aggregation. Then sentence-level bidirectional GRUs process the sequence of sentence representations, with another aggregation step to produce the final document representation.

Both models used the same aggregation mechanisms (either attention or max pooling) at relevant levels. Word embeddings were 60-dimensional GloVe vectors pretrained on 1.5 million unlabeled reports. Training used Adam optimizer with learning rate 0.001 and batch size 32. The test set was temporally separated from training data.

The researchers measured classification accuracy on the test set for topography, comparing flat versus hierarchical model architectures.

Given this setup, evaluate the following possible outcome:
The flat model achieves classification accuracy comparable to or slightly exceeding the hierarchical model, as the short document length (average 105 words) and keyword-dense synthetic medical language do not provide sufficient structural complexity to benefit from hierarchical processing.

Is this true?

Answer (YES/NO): YES